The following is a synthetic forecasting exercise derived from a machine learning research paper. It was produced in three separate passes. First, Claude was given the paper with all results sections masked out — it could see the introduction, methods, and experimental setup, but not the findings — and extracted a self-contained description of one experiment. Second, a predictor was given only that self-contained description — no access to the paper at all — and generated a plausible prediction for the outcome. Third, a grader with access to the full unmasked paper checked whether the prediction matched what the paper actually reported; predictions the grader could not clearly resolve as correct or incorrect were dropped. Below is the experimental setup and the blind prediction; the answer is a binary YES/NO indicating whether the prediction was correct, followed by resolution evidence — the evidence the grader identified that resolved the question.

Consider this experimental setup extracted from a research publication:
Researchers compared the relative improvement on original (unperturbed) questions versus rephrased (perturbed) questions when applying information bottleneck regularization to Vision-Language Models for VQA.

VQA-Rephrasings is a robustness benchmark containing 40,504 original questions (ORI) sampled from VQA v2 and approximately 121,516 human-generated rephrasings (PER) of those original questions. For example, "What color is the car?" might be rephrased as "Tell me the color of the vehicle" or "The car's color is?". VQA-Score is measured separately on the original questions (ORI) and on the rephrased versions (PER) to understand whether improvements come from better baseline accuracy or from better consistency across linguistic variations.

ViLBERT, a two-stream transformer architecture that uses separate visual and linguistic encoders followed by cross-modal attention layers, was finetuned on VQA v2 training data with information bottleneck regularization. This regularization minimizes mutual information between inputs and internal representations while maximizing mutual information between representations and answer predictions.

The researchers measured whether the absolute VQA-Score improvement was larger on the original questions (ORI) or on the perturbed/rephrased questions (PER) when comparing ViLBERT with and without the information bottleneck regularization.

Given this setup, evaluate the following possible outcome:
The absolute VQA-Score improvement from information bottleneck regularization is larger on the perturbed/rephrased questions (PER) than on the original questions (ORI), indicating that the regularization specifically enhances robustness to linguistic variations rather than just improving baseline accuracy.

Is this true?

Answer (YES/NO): YES